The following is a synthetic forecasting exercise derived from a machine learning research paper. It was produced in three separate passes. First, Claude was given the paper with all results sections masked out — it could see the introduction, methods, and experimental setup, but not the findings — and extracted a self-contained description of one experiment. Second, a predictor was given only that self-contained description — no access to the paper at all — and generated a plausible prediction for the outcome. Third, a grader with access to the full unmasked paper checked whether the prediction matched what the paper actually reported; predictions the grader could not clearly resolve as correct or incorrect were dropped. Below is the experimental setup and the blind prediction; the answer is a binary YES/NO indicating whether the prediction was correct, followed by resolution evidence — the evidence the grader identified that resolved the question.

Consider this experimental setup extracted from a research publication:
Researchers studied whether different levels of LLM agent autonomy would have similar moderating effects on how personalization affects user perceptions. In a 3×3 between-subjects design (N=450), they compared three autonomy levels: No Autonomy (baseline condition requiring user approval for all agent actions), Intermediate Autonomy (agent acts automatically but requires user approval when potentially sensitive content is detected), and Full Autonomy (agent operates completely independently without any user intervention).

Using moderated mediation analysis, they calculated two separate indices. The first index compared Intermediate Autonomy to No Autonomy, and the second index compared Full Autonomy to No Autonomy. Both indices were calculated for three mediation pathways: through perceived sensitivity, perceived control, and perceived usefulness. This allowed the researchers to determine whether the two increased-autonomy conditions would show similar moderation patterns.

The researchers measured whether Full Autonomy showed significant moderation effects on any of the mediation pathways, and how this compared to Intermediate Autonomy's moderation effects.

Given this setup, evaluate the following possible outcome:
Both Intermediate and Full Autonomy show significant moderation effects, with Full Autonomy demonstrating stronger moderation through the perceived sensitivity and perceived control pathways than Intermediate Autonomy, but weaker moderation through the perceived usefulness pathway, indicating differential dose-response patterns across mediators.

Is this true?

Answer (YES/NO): NO